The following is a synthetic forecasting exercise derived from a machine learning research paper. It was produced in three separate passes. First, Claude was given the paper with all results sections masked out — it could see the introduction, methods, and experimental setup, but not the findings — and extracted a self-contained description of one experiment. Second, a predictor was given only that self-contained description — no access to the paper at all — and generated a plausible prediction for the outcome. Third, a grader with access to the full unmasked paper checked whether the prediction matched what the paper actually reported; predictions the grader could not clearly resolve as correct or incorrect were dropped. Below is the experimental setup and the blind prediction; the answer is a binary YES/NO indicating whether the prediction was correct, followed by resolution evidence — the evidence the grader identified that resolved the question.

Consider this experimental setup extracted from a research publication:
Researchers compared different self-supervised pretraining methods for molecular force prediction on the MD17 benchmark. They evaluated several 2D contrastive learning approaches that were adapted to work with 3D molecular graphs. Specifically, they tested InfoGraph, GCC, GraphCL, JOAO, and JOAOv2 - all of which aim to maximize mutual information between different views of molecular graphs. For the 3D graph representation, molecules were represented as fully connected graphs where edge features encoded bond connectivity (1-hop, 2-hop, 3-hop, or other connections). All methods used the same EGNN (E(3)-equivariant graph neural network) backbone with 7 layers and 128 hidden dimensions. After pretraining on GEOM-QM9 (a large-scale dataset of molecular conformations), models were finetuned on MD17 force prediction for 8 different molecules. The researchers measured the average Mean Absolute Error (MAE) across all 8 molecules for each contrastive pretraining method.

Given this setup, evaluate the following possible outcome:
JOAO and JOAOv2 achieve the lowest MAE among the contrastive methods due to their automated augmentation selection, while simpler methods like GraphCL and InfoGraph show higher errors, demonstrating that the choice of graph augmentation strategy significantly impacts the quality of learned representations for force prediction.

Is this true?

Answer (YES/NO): NO